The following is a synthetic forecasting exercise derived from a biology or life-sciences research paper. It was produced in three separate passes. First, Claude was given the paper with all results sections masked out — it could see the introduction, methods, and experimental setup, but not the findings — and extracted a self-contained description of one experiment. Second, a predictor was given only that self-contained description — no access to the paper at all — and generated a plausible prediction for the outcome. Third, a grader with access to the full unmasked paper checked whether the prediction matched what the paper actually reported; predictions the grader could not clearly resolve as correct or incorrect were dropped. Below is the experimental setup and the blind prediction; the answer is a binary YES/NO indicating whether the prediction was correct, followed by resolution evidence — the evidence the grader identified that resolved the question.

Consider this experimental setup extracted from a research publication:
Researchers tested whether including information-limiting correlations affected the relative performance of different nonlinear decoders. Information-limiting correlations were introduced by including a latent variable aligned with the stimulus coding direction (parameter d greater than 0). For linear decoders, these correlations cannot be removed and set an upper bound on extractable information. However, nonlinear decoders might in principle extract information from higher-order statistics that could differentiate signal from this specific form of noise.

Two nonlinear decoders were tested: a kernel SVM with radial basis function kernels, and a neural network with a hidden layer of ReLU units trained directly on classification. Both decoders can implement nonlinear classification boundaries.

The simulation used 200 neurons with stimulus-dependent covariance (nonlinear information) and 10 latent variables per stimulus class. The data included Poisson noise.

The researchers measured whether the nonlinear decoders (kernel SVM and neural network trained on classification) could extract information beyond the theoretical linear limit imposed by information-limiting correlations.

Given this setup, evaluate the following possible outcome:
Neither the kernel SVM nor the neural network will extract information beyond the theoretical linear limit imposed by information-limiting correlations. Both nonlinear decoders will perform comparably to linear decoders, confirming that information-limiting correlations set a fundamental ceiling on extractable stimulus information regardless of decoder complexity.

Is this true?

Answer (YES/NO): NO